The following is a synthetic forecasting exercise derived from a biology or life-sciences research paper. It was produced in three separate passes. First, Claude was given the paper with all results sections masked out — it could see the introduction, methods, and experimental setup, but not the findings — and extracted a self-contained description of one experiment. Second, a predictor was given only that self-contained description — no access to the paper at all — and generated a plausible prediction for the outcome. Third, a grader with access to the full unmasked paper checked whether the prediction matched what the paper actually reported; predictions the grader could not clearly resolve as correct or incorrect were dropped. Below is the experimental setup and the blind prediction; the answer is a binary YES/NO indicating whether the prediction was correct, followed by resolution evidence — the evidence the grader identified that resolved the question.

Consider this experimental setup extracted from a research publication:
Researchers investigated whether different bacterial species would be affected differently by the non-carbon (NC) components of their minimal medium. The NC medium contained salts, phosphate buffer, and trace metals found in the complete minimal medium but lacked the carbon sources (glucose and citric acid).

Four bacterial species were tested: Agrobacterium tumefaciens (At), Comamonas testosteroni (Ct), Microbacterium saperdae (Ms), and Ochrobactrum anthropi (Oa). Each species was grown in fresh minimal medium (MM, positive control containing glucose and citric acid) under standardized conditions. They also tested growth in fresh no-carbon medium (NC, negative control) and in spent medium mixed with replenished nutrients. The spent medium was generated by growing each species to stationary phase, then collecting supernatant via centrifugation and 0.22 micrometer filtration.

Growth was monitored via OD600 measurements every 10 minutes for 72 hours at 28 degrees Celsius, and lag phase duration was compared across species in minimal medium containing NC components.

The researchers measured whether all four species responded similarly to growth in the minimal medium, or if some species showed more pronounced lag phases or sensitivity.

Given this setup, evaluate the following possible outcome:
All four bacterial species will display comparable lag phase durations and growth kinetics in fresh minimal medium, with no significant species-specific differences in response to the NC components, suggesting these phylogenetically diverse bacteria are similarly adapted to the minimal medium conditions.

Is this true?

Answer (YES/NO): NO